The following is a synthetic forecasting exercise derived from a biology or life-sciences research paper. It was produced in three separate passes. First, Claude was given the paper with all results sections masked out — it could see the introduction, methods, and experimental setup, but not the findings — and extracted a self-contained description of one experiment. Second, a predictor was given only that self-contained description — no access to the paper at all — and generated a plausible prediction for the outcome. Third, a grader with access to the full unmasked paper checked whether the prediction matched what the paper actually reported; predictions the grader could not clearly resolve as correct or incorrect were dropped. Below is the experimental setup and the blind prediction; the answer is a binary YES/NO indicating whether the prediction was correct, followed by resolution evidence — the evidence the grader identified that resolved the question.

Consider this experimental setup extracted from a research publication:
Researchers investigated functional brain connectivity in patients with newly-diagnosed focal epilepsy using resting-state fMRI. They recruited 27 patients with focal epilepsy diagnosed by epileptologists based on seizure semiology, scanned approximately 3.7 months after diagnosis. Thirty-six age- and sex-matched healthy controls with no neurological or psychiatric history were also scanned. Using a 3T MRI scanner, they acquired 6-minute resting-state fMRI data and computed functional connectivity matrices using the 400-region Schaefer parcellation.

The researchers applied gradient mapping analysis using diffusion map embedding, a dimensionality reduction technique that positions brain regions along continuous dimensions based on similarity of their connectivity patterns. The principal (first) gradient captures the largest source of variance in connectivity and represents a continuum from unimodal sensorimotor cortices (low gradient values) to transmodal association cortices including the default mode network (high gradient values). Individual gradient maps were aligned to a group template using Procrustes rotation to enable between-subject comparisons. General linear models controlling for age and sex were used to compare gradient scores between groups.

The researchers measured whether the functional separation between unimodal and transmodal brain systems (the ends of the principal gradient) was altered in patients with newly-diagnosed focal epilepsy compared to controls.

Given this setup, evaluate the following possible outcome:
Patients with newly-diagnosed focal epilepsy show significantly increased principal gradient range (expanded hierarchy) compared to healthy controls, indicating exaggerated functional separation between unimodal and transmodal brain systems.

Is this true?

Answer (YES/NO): YES